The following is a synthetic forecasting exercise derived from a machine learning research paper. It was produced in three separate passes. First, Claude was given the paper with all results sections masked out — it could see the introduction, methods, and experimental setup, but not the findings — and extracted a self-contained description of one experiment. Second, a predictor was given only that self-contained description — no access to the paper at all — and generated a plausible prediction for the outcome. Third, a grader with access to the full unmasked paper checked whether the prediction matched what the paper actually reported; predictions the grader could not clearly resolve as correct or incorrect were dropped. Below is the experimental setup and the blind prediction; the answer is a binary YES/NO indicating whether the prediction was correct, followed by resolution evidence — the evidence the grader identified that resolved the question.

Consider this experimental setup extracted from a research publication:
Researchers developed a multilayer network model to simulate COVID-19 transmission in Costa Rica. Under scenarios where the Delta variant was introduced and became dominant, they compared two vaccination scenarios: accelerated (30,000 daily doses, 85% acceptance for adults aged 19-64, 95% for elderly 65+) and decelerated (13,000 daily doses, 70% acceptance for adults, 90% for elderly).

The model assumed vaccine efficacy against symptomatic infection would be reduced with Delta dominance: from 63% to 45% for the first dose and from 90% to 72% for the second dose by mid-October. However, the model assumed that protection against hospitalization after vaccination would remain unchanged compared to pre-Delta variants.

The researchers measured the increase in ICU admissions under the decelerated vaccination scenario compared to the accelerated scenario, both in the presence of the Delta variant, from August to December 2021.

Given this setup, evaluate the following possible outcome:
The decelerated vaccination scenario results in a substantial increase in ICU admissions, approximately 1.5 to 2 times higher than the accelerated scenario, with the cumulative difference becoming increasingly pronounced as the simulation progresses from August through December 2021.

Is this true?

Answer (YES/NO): NO